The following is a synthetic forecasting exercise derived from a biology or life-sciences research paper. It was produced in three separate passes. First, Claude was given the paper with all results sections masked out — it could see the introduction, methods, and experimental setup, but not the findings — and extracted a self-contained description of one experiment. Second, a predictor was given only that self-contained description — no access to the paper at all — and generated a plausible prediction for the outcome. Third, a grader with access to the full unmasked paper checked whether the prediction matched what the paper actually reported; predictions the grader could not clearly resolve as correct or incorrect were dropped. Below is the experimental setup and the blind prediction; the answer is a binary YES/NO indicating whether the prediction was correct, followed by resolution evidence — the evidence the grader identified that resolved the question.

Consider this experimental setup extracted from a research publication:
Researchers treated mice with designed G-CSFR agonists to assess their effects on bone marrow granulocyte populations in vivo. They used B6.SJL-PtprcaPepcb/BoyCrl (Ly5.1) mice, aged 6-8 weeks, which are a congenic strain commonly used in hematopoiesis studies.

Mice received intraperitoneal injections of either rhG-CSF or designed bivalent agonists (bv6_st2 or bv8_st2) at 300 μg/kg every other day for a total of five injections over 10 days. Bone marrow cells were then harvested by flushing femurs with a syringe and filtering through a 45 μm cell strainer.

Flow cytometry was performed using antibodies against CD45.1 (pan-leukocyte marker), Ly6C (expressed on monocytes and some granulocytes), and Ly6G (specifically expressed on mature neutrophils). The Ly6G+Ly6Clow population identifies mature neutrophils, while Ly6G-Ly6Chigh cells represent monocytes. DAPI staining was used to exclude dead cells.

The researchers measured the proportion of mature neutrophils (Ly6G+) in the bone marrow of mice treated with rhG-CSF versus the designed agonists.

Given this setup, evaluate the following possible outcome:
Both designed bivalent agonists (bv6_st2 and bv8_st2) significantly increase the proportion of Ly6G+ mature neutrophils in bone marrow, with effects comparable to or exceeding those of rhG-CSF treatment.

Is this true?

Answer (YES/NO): YES